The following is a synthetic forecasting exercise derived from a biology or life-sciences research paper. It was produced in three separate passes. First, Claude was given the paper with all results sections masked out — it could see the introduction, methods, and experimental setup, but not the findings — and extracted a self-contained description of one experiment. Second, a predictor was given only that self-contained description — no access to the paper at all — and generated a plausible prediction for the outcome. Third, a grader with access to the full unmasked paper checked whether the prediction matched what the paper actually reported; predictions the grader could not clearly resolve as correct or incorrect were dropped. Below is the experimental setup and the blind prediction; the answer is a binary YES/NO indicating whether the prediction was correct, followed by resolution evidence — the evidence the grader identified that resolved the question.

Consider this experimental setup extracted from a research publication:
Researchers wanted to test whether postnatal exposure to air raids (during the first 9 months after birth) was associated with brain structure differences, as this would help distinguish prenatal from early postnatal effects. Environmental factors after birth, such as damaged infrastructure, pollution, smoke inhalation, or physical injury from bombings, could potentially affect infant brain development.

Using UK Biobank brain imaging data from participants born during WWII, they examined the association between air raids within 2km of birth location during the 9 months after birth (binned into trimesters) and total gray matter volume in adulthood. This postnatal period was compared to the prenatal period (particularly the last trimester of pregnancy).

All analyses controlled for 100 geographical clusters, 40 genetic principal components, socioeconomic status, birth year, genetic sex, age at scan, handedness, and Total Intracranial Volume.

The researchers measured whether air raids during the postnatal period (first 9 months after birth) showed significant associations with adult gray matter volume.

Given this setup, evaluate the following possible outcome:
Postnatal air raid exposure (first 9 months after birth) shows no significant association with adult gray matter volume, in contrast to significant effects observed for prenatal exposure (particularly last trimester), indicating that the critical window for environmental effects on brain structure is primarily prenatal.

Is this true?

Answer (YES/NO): YES